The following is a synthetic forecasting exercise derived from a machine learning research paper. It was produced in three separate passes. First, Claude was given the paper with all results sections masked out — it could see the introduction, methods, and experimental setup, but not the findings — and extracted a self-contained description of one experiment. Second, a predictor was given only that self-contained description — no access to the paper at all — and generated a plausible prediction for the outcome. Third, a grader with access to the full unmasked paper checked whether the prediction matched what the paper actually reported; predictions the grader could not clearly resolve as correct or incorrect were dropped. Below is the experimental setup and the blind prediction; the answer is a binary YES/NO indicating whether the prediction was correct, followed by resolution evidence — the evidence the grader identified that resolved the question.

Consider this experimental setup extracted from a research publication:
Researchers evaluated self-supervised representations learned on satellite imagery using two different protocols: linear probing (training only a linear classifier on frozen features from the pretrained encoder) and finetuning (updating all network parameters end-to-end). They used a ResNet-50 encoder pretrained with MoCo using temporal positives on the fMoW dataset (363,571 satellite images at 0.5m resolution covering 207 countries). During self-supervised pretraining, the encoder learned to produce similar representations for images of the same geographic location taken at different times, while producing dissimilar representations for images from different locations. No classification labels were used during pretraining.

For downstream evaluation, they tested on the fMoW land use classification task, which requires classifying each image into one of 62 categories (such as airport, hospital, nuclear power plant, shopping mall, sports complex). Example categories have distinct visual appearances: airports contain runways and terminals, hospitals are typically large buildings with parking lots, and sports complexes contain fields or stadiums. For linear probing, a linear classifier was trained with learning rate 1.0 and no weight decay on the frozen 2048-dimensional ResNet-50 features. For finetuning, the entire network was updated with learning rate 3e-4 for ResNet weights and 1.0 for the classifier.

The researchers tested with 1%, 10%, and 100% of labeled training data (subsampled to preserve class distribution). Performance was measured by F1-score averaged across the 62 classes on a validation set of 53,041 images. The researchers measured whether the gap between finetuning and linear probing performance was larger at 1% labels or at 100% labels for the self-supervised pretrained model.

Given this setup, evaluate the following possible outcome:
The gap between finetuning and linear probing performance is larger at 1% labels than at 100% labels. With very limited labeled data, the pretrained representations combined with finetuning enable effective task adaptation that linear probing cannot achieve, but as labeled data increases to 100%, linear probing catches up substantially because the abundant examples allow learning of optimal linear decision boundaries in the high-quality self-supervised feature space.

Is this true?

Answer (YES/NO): NO